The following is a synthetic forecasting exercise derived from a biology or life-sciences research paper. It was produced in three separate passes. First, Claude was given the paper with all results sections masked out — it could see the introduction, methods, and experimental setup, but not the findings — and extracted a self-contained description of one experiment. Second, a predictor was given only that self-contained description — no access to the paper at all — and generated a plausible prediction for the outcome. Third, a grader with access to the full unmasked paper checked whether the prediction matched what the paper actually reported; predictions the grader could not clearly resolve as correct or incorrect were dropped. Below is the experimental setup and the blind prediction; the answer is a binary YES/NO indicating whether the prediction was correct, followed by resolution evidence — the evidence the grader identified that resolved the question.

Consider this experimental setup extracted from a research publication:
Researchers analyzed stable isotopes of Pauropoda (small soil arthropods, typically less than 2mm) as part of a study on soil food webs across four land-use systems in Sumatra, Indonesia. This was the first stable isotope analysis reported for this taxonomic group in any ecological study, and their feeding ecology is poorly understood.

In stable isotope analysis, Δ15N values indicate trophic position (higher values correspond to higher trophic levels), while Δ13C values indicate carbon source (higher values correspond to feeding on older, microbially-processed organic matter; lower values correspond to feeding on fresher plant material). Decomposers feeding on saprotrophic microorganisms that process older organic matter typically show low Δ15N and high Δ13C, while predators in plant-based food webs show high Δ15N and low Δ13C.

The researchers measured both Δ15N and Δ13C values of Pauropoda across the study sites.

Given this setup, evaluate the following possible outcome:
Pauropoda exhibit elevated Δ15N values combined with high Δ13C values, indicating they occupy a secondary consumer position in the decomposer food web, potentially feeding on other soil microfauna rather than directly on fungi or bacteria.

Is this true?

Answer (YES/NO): NO